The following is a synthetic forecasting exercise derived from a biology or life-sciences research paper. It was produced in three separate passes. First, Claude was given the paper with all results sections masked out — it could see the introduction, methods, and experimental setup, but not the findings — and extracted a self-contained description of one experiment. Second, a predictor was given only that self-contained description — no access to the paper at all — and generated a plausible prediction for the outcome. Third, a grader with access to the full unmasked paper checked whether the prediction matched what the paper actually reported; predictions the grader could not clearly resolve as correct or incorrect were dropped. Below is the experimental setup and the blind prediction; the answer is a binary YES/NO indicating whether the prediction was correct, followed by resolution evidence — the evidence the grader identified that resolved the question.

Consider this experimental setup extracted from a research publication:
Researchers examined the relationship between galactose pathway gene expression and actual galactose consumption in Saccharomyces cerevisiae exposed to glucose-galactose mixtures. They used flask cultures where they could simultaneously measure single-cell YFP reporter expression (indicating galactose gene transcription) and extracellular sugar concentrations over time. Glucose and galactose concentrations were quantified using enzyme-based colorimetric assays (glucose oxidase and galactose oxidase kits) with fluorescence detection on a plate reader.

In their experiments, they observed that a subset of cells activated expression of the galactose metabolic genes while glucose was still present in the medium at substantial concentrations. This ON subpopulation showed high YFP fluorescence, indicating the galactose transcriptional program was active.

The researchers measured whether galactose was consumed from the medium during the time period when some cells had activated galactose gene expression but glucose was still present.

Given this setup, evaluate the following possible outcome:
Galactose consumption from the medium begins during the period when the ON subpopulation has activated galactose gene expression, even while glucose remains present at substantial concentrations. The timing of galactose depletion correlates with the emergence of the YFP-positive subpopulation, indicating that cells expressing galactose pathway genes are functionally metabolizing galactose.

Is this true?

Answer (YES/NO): NO